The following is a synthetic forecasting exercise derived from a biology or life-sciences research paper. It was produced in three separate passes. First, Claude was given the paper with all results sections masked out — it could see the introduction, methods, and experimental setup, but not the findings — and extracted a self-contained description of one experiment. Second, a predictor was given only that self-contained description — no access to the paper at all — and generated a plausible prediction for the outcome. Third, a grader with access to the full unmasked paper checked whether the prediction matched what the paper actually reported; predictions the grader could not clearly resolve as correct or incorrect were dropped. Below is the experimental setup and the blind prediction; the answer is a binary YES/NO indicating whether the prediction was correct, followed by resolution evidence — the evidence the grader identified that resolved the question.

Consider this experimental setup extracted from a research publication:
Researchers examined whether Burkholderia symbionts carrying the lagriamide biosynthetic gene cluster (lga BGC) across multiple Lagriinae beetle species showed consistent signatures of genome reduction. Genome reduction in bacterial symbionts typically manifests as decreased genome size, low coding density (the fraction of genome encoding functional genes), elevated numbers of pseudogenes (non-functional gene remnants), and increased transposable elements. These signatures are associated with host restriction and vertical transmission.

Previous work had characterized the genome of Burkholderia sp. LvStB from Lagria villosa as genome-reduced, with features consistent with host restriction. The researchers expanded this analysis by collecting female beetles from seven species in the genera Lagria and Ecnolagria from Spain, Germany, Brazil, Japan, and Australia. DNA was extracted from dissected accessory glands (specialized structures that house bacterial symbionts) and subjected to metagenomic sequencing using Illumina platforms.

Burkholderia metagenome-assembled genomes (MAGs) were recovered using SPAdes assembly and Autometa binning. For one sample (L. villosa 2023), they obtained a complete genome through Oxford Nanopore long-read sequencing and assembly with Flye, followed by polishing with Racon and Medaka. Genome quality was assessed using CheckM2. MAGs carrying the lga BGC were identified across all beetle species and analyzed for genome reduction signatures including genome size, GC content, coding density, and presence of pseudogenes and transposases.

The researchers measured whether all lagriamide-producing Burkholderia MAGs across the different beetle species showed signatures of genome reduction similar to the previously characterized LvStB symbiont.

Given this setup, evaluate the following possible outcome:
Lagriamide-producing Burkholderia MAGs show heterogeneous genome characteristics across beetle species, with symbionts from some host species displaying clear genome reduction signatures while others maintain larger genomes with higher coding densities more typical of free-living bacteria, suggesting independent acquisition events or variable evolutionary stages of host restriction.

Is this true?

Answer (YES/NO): NO